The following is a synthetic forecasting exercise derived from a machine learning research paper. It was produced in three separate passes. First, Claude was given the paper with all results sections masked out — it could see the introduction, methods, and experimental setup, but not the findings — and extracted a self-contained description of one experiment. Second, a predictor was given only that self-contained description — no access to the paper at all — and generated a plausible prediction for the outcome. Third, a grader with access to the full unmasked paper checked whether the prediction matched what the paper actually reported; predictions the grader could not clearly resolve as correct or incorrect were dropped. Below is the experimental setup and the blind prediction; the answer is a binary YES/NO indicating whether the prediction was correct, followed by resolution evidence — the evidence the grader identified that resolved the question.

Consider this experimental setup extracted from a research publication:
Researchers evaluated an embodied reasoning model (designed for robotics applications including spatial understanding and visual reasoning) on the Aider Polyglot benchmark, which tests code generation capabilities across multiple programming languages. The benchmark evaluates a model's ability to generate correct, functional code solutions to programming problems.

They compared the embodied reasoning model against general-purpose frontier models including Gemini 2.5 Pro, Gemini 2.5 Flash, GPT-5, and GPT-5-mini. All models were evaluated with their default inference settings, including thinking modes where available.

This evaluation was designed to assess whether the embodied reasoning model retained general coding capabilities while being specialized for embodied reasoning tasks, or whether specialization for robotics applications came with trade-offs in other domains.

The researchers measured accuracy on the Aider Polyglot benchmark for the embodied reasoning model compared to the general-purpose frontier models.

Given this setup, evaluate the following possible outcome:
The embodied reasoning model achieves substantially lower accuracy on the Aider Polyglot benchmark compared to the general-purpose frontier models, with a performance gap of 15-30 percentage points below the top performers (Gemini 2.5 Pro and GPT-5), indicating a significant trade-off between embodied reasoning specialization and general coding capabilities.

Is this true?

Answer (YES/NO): YES